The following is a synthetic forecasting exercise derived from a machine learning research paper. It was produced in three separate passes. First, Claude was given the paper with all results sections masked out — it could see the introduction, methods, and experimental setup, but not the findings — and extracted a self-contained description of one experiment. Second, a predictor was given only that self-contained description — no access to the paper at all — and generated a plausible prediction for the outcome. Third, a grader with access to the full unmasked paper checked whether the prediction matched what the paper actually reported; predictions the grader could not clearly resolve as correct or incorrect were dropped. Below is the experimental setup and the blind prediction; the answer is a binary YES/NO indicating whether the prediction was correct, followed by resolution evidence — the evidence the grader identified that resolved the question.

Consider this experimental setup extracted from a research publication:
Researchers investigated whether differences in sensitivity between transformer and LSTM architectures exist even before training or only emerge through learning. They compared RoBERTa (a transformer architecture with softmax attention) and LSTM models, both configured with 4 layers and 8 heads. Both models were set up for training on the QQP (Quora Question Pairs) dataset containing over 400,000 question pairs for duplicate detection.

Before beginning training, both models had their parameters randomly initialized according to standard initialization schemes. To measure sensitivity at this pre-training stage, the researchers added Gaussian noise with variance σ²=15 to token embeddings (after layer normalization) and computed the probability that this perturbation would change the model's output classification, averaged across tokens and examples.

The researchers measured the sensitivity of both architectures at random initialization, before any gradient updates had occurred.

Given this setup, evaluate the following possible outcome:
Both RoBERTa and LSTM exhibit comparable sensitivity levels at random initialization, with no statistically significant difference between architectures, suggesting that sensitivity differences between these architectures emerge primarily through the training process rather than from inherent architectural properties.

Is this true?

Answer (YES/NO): NO